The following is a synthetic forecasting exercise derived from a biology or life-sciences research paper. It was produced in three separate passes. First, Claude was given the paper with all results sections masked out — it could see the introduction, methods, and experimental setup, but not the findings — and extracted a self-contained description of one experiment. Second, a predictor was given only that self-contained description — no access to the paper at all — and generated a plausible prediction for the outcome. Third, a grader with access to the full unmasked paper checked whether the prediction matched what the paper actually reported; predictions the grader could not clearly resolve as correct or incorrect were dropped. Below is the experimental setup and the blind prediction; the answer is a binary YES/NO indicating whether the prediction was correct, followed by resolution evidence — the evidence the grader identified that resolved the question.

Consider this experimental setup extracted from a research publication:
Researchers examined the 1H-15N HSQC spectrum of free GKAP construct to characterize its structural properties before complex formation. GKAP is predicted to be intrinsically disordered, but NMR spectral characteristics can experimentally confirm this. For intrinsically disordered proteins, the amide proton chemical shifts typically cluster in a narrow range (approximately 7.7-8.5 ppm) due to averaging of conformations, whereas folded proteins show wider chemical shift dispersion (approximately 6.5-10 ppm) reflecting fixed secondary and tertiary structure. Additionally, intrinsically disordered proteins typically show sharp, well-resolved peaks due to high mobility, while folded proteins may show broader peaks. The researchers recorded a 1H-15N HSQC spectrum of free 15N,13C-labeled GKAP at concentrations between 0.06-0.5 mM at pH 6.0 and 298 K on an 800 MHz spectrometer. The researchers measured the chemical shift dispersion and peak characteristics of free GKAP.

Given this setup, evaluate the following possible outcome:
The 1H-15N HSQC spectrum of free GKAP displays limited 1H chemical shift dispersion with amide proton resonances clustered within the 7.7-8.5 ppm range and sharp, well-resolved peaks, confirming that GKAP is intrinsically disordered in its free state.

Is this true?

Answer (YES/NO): YES